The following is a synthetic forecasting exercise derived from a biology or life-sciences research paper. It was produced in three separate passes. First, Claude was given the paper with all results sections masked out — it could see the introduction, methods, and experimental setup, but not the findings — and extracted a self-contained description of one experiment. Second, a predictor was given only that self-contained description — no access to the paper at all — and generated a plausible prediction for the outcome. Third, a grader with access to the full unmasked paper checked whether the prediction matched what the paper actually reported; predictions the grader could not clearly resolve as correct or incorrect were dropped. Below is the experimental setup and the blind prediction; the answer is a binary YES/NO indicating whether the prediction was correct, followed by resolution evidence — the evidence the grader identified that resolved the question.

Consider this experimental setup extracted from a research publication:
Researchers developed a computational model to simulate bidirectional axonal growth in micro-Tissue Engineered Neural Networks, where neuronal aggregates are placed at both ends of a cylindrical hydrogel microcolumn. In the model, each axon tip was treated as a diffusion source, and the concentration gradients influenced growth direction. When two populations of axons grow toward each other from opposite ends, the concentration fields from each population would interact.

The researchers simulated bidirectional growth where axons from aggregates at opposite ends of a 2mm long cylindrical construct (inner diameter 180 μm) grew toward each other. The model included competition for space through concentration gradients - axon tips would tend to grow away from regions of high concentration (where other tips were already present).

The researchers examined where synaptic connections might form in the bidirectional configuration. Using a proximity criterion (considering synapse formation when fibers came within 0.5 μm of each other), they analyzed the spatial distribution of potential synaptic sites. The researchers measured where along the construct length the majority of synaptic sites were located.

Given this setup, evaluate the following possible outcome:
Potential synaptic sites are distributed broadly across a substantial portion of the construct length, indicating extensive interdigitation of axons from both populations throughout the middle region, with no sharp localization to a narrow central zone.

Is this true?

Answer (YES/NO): NO